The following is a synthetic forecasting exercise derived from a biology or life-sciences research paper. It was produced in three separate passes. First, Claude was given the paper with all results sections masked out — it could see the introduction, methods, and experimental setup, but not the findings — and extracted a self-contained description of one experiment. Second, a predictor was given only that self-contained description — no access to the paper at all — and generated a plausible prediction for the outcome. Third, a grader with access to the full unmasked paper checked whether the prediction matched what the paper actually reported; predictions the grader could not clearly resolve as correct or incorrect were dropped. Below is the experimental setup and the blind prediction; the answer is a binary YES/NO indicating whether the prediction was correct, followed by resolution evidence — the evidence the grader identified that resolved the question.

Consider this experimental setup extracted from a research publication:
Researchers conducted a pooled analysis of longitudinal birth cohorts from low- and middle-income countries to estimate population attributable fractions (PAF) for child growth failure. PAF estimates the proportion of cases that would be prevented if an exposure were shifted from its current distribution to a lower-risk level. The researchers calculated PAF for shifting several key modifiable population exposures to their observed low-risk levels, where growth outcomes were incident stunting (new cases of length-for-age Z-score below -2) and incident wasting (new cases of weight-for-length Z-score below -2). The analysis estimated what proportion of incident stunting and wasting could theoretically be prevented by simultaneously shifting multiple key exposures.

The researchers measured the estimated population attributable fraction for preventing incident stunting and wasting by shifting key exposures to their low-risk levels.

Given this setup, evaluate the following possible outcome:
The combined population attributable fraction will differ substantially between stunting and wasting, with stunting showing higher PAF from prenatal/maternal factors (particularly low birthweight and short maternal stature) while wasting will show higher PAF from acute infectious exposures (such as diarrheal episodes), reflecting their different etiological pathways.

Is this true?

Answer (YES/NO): NO